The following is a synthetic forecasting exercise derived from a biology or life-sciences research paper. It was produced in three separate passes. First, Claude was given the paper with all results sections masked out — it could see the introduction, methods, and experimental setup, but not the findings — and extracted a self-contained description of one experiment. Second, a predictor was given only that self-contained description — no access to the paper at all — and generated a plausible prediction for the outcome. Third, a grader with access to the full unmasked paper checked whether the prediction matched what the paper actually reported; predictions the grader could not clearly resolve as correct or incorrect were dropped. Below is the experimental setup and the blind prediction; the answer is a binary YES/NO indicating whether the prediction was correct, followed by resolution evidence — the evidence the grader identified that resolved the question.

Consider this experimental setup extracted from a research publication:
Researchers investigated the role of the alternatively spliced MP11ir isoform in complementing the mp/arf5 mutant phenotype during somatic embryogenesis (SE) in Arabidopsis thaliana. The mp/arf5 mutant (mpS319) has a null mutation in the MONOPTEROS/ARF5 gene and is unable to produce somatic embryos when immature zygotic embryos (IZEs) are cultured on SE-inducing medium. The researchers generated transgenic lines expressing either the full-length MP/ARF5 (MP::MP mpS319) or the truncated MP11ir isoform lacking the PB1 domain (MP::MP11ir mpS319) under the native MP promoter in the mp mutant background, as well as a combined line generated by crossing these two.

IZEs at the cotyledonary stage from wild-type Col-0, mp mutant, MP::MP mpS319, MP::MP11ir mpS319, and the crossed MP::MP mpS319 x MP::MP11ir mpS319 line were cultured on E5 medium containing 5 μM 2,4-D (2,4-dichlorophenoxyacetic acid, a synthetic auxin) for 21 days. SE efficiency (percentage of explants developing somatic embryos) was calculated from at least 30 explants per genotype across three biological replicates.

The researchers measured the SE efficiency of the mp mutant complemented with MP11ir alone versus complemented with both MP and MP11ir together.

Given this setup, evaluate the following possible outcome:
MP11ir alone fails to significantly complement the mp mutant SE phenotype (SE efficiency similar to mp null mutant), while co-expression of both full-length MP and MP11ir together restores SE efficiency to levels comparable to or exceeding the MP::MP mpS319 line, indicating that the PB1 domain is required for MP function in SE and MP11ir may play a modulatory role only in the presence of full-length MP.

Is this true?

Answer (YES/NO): NO